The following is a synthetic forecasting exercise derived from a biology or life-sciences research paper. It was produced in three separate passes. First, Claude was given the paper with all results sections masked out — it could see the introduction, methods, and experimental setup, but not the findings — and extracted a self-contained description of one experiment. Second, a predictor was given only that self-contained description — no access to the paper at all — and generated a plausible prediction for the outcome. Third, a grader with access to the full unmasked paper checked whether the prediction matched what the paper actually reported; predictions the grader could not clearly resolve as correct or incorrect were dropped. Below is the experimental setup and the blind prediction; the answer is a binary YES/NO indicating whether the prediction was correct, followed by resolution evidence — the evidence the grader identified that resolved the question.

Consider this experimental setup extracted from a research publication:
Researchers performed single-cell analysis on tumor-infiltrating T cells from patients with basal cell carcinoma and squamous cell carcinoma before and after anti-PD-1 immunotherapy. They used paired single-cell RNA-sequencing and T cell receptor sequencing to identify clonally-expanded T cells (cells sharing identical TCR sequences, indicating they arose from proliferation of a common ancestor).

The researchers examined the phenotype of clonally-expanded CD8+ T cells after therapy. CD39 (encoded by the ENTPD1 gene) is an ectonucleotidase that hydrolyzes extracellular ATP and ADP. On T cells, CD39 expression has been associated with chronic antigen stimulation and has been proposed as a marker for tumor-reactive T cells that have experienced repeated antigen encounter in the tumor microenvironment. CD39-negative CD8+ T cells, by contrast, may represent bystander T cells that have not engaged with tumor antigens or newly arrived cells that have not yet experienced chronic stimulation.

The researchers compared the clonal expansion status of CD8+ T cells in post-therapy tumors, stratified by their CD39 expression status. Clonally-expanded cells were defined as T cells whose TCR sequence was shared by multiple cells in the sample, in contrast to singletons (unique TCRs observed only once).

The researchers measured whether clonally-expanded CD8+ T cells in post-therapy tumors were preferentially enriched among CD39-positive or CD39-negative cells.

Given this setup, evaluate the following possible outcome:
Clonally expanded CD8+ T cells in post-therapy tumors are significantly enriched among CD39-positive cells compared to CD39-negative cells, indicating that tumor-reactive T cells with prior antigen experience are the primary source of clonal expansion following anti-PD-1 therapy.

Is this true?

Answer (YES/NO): YES